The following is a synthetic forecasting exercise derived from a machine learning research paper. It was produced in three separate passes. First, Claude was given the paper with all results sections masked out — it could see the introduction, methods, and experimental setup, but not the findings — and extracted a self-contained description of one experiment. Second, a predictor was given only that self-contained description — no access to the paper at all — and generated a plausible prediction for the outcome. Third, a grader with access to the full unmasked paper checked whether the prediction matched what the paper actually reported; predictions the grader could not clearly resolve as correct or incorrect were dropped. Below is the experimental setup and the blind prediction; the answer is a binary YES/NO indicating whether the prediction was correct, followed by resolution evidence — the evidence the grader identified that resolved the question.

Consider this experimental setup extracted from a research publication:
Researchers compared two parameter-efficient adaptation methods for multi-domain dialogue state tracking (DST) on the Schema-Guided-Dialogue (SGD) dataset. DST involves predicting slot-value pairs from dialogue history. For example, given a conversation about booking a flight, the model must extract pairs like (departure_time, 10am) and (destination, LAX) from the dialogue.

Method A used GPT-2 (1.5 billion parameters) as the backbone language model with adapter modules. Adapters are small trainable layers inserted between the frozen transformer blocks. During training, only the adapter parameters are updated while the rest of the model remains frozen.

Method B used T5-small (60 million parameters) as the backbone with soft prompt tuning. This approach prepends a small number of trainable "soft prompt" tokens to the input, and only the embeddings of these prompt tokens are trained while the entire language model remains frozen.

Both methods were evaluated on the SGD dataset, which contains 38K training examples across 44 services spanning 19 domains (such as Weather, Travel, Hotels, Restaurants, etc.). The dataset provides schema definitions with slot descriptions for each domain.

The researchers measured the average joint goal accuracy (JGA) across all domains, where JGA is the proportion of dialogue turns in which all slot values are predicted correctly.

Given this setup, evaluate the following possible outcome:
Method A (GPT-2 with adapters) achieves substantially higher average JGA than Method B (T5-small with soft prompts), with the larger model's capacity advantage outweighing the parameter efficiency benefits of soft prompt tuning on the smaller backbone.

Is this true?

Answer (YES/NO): NO